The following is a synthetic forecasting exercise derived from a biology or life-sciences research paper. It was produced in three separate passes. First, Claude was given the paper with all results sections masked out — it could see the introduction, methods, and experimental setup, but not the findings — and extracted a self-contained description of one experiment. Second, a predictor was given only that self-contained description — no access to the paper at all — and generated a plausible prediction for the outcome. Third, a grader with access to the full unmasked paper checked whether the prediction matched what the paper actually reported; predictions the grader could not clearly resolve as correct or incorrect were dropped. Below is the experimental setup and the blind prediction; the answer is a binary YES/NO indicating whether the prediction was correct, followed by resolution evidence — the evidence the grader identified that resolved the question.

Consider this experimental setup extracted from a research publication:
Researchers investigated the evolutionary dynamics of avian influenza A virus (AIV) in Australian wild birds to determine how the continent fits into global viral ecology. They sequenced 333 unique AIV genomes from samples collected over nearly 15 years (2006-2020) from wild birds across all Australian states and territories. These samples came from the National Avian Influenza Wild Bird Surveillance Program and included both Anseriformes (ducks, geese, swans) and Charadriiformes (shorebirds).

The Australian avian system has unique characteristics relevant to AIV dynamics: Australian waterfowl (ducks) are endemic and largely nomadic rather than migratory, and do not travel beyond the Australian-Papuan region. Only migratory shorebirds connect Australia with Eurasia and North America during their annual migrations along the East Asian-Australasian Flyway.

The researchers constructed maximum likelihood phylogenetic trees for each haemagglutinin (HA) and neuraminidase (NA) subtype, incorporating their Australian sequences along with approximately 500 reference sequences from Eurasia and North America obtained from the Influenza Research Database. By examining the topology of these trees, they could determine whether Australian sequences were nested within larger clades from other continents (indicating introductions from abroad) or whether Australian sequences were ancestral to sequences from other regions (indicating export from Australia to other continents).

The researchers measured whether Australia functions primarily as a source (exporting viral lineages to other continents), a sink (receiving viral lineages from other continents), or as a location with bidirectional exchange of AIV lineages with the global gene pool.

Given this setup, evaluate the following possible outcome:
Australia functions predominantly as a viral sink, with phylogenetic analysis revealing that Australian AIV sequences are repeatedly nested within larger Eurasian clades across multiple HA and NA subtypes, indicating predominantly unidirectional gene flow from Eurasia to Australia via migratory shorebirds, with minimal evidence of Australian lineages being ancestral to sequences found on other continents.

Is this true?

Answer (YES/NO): YES